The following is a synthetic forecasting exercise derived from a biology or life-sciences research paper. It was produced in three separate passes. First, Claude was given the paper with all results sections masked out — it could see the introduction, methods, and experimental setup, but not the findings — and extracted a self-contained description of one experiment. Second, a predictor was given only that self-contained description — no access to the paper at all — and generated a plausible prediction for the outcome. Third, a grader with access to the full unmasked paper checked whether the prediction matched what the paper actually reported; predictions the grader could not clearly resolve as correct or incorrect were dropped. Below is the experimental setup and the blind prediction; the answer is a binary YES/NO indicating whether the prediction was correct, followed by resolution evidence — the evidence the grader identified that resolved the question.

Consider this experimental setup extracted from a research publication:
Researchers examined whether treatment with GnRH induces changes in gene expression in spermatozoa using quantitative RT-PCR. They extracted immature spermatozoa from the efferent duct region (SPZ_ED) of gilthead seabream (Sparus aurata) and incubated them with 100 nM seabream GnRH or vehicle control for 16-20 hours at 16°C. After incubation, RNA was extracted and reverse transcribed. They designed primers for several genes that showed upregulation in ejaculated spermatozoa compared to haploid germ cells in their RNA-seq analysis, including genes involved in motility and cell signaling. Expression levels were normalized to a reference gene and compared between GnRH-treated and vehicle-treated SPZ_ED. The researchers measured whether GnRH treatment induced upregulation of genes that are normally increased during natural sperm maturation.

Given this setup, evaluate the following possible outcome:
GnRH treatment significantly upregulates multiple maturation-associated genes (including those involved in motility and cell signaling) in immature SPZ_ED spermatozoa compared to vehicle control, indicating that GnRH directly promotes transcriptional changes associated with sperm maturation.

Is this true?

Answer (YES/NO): YES